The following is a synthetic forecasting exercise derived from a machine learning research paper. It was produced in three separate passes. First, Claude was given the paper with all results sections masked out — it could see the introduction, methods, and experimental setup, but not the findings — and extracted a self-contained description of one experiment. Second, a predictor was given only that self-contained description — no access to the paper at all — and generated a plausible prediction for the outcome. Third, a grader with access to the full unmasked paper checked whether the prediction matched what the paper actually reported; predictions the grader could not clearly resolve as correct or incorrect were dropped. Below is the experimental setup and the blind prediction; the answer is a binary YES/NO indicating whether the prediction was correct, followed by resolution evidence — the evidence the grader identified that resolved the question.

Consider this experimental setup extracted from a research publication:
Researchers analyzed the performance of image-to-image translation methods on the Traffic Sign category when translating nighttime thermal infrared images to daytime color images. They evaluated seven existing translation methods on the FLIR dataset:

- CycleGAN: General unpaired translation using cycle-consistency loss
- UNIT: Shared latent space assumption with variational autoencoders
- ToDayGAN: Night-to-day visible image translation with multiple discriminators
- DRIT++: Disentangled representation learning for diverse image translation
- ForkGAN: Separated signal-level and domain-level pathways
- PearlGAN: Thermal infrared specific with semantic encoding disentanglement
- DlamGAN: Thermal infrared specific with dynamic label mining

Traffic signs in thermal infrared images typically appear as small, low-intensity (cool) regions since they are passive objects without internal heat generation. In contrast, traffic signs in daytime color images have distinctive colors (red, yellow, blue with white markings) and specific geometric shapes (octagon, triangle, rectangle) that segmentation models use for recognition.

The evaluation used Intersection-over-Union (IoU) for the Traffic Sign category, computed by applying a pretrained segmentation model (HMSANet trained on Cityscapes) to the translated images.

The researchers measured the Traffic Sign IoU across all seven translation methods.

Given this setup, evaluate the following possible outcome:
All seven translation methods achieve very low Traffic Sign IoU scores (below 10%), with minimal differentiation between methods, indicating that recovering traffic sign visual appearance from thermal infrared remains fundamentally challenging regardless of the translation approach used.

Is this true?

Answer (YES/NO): YES